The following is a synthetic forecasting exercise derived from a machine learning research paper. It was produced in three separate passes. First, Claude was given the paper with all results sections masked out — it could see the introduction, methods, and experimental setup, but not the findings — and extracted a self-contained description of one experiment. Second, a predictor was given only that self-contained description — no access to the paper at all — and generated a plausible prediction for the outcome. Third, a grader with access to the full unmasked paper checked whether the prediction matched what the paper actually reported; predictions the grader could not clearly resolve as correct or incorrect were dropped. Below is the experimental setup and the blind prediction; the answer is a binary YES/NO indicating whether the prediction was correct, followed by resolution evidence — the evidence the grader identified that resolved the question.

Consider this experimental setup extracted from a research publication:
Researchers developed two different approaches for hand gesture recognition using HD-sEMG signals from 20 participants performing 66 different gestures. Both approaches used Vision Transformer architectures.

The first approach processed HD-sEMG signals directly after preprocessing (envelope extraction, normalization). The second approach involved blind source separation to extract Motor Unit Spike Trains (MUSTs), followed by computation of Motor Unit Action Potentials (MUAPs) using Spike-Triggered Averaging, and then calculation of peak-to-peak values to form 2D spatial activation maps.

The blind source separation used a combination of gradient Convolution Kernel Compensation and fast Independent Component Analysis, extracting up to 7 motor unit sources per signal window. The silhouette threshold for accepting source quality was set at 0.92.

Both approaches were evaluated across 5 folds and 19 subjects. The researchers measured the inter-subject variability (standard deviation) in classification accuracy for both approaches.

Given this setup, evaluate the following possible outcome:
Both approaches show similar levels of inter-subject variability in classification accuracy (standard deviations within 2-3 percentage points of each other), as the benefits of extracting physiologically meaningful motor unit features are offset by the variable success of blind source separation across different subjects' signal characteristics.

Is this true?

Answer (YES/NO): YES